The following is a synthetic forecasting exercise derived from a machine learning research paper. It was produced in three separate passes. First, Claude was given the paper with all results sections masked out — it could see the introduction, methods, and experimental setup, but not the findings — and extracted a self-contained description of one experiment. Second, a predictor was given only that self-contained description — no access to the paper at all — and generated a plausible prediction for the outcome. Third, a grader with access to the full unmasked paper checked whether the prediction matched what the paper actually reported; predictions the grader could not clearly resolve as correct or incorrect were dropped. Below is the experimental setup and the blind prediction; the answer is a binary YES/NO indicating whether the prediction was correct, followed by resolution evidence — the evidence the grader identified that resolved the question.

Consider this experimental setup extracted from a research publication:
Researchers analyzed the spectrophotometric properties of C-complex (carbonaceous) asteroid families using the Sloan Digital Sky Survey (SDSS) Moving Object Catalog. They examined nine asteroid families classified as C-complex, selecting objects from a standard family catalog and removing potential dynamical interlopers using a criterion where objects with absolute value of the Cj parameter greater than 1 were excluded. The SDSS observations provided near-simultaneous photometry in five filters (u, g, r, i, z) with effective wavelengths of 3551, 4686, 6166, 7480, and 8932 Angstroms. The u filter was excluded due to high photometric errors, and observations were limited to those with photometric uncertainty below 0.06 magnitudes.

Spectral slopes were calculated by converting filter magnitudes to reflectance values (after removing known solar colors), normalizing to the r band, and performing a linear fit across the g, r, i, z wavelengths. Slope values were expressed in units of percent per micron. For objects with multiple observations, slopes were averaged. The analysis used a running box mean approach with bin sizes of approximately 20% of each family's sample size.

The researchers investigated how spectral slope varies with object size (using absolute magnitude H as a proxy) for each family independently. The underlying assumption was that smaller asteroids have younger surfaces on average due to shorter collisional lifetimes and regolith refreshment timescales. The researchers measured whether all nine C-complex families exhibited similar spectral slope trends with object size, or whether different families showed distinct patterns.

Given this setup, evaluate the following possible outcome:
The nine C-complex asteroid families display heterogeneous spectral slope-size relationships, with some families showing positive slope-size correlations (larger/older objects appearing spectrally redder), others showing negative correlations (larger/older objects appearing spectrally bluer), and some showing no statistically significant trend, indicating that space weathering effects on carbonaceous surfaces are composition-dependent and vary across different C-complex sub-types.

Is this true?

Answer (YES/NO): NO